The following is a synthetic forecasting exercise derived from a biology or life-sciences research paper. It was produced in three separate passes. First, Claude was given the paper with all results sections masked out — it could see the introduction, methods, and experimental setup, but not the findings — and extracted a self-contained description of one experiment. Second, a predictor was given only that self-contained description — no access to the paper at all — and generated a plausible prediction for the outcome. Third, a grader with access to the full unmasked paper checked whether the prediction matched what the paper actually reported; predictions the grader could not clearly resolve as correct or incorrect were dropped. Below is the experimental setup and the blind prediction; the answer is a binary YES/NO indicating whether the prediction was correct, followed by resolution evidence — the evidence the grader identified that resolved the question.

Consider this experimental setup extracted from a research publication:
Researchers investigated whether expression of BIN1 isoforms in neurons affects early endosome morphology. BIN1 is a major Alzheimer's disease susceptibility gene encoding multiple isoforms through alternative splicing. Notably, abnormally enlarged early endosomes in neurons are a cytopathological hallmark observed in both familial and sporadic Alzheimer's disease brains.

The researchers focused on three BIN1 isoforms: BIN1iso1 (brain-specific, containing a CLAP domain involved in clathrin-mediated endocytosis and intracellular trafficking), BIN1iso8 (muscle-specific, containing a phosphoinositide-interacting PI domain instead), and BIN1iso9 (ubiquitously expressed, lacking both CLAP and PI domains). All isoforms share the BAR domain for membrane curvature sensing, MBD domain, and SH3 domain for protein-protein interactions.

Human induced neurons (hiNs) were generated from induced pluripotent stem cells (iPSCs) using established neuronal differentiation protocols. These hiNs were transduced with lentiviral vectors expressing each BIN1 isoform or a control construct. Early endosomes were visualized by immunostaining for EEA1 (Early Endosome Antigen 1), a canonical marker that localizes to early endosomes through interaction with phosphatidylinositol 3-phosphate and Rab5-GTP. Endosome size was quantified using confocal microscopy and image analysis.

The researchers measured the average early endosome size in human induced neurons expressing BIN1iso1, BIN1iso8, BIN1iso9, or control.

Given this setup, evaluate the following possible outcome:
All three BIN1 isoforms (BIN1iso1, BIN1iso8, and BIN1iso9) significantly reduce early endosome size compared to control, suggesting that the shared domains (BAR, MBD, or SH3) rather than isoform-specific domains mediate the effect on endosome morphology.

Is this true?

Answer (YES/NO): NO